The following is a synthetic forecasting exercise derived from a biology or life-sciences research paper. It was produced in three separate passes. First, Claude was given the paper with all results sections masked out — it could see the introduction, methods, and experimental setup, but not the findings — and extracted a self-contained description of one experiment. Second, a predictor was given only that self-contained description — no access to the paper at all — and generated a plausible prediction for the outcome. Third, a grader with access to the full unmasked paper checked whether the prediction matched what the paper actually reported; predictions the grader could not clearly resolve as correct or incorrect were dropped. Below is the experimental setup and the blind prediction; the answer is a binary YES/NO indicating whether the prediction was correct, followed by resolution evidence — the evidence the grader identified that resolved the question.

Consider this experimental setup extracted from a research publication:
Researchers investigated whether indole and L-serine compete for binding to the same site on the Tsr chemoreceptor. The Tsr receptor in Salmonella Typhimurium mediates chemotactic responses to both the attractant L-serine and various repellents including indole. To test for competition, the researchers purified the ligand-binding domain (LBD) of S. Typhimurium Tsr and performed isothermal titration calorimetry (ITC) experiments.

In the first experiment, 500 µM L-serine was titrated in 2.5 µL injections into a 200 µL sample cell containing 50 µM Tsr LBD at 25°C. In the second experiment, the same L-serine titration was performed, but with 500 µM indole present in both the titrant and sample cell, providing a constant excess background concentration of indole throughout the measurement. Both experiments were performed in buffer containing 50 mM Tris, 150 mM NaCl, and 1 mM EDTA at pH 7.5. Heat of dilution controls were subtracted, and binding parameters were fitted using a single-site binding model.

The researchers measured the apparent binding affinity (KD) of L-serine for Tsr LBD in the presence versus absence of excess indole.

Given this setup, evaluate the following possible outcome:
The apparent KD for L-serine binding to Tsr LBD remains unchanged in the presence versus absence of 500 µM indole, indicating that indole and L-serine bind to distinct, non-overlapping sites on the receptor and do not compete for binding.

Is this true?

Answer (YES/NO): YES